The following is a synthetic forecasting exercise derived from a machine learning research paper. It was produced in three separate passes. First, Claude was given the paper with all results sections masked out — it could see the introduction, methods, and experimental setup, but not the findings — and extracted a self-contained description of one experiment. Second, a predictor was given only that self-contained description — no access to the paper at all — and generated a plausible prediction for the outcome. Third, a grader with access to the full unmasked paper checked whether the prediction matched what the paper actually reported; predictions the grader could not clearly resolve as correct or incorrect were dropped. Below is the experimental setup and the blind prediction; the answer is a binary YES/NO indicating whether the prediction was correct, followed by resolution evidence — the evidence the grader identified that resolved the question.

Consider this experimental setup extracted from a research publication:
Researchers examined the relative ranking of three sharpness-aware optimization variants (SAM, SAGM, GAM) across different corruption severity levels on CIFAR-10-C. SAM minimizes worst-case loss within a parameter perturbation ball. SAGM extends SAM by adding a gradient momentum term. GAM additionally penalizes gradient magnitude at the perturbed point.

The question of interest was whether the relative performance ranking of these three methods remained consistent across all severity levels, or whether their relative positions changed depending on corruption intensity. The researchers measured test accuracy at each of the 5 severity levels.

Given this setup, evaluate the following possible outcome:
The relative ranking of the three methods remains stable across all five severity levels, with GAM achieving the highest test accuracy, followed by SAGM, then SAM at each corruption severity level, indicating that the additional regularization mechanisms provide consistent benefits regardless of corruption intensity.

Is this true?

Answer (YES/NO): NO